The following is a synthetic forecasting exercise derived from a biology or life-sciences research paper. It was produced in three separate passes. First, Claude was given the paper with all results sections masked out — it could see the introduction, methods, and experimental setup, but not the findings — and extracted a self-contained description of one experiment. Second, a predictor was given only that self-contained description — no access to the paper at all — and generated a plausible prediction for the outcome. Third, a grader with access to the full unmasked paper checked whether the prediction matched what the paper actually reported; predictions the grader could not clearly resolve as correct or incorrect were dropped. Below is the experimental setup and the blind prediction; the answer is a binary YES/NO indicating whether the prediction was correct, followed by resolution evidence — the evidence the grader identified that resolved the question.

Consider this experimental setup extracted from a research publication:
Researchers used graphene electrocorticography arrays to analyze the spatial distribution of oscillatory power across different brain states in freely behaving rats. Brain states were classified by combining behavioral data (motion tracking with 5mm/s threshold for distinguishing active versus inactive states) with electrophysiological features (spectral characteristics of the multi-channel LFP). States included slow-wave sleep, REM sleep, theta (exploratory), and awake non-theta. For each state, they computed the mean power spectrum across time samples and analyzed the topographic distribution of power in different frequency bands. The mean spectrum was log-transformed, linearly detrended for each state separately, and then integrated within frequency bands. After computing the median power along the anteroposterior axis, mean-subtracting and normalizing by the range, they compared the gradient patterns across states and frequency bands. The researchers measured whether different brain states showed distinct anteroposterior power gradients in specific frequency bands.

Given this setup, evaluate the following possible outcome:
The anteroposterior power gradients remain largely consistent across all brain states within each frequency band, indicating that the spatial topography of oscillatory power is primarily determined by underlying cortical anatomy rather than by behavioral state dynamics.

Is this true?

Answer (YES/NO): NO